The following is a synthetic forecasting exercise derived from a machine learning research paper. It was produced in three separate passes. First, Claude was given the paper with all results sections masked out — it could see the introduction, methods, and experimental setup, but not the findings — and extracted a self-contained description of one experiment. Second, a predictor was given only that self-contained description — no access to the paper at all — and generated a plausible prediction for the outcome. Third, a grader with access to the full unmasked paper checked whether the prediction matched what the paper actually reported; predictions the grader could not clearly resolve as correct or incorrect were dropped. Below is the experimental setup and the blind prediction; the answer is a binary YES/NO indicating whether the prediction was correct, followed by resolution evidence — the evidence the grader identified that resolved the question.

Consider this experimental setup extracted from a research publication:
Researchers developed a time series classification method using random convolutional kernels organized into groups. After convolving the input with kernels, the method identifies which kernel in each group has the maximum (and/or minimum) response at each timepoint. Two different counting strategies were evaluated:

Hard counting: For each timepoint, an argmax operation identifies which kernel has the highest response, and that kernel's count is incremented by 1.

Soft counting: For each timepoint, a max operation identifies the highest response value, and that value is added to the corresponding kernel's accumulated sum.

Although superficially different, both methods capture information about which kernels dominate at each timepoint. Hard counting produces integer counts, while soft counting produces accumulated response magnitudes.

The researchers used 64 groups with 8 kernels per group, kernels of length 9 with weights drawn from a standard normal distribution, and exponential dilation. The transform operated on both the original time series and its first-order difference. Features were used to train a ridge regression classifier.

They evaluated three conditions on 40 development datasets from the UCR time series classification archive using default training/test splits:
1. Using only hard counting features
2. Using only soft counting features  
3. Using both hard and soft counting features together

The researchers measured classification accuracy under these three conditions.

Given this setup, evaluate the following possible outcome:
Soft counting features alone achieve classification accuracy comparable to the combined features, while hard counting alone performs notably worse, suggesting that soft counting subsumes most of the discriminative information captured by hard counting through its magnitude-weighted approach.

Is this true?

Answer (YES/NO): NO